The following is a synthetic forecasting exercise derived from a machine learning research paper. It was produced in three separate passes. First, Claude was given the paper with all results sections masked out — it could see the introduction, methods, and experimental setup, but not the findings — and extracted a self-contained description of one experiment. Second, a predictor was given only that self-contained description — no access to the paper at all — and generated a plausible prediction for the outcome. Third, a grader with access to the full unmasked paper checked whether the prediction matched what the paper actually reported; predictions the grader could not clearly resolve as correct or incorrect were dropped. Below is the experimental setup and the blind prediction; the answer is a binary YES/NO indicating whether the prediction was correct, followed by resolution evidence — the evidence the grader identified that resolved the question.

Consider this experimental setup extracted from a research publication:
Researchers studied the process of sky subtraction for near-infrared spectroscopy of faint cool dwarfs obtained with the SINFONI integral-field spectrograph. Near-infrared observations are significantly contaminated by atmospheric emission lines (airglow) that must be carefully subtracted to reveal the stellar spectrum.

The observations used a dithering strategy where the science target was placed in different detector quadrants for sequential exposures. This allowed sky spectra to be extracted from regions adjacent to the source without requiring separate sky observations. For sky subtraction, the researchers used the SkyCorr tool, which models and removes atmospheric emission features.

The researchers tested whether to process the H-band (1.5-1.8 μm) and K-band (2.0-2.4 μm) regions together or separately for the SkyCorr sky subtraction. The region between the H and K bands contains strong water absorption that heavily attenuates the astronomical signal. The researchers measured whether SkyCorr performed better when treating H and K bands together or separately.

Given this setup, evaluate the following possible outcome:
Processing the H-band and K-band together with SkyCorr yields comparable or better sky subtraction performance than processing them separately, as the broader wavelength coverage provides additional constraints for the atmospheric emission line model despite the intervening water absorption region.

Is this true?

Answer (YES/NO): NO